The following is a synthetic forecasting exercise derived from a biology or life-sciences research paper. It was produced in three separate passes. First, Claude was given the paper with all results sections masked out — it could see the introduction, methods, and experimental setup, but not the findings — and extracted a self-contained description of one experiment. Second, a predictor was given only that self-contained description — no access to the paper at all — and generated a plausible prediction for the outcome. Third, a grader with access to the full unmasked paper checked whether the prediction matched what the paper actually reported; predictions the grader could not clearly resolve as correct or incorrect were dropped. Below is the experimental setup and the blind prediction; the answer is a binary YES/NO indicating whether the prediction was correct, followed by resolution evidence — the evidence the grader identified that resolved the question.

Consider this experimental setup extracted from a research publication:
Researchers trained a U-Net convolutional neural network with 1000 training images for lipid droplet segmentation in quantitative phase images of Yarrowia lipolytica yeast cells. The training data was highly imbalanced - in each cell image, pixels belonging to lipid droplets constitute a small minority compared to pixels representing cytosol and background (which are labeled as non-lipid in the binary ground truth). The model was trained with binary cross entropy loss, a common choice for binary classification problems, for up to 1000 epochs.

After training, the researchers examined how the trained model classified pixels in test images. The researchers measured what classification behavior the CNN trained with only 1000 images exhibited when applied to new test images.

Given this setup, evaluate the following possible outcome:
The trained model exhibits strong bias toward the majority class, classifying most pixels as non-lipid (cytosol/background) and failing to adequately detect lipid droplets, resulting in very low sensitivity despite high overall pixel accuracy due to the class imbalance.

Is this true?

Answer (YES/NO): YES